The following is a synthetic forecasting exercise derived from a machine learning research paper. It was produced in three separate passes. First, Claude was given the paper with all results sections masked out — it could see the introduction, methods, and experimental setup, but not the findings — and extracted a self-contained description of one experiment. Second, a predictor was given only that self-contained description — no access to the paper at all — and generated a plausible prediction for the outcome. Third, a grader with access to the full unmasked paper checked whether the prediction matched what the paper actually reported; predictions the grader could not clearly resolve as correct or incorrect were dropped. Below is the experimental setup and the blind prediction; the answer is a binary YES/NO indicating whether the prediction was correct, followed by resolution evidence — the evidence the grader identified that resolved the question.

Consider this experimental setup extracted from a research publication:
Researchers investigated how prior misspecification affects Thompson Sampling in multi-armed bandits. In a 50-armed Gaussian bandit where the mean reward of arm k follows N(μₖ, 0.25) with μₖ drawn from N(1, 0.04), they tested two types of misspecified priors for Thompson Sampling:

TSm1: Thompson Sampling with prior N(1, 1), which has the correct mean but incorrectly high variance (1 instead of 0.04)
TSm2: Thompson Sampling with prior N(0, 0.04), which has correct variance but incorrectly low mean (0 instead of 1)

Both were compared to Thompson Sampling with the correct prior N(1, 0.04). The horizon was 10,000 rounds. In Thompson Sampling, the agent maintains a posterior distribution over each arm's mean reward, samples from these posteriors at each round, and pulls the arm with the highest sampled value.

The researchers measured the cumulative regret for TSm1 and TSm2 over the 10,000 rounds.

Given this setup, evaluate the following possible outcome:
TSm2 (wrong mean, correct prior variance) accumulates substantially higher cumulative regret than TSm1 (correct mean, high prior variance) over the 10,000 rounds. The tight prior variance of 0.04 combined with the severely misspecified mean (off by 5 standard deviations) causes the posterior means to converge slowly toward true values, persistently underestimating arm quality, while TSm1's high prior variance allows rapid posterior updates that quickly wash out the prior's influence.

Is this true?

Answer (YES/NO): YES